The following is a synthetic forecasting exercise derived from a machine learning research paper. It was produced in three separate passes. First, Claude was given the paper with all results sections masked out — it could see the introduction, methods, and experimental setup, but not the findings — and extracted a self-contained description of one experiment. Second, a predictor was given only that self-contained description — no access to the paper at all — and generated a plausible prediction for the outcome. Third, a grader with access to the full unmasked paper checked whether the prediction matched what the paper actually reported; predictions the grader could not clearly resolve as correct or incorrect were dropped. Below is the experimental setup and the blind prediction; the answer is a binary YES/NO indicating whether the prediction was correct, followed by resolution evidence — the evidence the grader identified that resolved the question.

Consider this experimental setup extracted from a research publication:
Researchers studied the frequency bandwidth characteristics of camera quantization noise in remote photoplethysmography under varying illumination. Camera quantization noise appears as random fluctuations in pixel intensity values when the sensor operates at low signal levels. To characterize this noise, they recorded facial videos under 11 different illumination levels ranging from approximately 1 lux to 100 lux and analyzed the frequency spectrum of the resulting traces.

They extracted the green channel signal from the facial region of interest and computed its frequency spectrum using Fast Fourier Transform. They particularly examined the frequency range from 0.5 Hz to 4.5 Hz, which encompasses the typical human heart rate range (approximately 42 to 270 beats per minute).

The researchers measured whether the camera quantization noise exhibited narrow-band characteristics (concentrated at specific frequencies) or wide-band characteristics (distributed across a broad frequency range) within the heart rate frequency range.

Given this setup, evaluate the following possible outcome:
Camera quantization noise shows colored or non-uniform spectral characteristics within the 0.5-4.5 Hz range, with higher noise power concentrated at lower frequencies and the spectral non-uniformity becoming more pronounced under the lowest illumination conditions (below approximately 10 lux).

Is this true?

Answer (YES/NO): NO